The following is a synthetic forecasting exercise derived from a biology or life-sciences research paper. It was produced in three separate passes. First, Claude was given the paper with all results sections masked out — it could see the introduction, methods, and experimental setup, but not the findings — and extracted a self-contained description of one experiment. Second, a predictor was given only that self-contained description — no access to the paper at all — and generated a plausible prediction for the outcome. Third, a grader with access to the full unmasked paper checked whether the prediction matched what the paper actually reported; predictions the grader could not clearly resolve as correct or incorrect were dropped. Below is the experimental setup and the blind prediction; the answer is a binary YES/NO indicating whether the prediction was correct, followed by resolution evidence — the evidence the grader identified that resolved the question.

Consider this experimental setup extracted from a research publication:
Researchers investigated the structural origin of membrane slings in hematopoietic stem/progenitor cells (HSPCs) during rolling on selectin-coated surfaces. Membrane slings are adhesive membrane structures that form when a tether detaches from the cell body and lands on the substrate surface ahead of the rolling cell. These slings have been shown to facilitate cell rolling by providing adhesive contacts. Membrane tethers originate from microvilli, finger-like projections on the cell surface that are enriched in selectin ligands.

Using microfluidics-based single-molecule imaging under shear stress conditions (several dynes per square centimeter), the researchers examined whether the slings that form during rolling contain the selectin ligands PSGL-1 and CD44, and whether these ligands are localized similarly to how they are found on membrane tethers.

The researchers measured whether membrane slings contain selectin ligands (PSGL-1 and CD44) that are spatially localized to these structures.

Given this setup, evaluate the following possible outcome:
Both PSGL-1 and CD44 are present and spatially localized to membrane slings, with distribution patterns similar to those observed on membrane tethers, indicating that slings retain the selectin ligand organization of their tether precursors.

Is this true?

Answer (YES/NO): YES